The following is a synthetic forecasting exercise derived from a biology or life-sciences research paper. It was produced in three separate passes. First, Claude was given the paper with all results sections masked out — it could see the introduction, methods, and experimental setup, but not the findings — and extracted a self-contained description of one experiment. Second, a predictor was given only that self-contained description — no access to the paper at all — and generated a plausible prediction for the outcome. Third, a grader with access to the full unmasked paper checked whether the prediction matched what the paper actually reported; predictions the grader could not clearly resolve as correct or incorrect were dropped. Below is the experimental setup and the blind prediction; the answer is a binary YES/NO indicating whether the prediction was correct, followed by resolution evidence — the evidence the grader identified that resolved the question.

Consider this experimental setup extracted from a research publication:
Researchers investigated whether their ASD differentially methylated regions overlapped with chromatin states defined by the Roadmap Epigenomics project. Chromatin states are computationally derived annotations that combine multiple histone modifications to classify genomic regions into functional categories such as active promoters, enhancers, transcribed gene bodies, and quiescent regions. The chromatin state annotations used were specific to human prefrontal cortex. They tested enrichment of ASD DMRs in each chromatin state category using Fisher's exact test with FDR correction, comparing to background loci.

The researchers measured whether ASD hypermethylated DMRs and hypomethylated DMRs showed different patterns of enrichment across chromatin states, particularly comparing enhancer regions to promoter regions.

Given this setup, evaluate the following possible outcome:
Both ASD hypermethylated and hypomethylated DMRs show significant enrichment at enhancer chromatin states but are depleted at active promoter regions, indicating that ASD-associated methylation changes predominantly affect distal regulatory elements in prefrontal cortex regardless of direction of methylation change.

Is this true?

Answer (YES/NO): NO